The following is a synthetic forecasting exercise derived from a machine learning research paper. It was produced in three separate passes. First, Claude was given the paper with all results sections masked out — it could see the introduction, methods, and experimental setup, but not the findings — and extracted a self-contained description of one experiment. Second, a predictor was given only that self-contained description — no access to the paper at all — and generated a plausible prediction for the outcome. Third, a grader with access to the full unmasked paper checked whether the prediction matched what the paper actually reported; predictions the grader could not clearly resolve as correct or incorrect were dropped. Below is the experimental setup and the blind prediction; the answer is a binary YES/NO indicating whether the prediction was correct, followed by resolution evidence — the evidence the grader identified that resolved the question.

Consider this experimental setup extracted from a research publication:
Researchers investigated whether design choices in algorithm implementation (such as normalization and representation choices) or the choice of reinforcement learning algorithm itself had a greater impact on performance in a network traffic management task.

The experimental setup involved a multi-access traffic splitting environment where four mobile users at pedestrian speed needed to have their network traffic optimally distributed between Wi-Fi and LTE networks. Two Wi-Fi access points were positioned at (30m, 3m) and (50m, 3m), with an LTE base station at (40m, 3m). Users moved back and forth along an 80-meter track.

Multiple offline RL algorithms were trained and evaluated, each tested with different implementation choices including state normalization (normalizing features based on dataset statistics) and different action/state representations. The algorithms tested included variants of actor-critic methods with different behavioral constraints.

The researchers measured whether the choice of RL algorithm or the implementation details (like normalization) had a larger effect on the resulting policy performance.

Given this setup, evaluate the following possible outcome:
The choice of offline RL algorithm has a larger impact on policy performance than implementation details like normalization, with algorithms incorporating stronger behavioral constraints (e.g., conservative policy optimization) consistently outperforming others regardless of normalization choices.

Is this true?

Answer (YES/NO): NO